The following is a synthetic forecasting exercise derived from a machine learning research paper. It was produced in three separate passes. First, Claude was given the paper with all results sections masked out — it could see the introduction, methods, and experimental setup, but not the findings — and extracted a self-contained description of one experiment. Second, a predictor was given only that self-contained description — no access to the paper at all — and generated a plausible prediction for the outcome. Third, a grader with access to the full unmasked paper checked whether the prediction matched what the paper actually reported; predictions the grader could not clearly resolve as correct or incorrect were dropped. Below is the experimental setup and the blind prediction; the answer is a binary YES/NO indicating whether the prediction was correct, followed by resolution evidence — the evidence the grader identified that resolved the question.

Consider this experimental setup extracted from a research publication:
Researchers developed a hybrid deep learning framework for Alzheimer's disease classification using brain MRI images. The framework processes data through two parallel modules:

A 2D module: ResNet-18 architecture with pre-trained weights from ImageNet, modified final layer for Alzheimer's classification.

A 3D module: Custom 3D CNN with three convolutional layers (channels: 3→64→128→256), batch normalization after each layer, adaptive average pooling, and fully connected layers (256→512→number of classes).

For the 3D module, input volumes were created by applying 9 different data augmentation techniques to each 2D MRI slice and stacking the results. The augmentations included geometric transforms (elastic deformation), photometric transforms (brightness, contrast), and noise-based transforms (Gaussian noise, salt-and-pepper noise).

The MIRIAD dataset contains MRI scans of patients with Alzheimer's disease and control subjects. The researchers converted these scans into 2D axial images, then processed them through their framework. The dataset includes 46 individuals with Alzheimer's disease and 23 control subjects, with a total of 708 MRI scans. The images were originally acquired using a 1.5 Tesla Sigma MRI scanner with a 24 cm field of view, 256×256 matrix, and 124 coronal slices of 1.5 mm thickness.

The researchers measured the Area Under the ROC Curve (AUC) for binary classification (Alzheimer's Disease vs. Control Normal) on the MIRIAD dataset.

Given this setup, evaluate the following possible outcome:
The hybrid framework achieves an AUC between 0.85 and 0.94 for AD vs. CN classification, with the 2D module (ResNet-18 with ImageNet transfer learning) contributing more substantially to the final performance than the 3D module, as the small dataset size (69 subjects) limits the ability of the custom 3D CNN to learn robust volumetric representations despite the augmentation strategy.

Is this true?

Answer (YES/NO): NO